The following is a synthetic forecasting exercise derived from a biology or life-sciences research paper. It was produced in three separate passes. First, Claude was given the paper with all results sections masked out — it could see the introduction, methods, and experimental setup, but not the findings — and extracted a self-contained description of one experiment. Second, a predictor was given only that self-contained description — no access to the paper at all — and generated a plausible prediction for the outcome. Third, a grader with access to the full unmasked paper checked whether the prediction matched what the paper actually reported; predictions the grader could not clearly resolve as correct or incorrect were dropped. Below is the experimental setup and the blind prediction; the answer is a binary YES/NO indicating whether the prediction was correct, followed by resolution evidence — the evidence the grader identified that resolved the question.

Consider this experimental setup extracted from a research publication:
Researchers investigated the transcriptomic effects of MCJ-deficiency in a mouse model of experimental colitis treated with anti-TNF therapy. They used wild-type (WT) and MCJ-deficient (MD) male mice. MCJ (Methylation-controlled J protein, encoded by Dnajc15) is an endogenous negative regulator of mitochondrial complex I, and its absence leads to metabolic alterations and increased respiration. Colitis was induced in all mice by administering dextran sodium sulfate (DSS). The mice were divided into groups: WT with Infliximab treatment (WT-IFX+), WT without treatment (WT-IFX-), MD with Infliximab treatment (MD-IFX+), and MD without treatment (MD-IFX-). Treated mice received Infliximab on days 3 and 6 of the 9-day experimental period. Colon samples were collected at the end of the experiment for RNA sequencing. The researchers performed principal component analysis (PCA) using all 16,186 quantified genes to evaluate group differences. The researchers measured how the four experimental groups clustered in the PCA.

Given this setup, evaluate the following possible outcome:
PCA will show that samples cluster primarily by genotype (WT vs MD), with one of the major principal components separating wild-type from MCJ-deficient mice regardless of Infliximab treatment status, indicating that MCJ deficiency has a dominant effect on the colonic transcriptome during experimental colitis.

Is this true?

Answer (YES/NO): NO